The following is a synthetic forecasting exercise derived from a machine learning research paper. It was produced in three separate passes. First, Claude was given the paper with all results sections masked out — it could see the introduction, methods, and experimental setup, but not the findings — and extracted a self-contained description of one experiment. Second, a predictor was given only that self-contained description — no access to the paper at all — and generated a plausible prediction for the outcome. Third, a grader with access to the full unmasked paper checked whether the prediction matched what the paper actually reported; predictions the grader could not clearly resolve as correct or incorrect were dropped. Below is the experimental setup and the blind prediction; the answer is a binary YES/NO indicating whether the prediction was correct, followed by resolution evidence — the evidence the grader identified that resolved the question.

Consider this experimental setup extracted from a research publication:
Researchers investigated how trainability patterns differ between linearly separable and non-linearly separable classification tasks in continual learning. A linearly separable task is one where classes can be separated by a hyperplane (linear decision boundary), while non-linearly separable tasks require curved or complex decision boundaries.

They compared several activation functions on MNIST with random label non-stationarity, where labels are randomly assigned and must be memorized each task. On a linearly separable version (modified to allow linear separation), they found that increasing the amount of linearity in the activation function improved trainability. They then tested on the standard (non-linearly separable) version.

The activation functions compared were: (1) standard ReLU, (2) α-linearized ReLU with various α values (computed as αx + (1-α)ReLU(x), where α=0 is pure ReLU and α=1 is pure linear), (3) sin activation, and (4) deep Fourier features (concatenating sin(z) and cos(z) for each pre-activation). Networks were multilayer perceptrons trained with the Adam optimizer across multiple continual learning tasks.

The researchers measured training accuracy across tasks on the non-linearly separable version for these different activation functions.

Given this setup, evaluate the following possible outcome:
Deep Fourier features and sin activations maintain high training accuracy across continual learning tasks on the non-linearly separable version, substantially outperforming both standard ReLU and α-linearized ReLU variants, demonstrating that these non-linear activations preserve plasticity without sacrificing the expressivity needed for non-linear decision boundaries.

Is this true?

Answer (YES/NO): NO